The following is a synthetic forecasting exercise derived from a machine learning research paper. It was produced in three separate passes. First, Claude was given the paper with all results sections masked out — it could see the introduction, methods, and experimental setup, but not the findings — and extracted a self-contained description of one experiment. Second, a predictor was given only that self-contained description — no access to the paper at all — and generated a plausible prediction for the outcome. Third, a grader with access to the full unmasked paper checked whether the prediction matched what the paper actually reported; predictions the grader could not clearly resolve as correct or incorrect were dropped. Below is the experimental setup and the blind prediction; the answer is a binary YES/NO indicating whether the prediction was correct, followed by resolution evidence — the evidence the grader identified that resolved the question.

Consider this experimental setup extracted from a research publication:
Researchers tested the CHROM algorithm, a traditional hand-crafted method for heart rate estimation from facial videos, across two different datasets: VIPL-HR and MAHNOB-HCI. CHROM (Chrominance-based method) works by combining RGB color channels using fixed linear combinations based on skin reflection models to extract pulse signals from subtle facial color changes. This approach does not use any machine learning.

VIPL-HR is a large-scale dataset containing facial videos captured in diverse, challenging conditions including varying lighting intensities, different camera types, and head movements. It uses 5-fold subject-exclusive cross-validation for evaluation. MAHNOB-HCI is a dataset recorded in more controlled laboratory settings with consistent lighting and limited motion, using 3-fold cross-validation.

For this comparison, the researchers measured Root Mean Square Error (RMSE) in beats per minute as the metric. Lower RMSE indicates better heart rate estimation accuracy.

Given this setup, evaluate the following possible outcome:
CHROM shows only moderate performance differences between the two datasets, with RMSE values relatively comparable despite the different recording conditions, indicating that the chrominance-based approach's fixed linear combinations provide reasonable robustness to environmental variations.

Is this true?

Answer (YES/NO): NO